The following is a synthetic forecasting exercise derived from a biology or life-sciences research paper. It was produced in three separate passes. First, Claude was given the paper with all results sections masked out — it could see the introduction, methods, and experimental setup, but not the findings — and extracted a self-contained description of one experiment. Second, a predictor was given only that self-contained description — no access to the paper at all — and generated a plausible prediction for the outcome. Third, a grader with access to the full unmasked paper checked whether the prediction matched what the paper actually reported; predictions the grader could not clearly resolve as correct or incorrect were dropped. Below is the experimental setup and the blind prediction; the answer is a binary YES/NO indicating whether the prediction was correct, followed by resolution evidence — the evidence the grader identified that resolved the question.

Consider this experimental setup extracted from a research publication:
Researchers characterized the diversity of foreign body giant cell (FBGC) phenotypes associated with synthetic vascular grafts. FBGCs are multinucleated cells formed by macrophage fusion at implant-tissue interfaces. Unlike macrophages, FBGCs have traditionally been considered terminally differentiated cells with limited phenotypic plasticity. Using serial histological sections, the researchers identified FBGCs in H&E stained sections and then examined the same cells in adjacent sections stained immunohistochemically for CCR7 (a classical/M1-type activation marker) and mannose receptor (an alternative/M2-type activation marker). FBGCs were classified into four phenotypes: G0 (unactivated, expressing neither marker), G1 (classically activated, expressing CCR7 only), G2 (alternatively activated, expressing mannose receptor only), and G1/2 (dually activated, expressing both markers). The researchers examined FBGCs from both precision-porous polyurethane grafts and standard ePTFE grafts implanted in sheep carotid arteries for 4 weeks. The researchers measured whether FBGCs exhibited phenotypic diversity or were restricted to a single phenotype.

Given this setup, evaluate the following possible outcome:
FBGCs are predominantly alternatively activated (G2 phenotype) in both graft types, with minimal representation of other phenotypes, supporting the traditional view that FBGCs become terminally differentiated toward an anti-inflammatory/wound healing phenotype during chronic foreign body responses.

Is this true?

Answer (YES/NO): NO